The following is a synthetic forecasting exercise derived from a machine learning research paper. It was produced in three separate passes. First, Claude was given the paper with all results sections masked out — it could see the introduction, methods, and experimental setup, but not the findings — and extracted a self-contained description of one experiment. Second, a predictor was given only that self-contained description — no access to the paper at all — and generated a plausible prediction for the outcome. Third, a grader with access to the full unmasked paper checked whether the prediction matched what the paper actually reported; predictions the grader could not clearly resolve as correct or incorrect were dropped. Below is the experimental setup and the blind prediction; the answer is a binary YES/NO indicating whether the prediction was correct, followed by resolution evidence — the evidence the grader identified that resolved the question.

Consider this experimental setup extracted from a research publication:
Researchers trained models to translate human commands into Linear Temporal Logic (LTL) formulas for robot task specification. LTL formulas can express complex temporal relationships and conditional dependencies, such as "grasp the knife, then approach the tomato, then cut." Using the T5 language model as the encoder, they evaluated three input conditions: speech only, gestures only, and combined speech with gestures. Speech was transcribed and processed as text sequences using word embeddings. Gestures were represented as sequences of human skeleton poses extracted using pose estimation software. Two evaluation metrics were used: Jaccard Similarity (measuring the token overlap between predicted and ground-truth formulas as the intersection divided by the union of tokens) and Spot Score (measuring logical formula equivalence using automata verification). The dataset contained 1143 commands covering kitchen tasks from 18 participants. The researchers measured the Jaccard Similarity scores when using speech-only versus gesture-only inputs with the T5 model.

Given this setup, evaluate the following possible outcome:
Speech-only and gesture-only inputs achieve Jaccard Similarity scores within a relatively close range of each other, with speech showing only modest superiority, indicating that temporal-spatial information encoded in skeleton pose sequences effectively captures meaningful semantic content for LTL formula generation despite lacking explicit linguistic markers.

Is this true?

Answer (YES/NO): NO